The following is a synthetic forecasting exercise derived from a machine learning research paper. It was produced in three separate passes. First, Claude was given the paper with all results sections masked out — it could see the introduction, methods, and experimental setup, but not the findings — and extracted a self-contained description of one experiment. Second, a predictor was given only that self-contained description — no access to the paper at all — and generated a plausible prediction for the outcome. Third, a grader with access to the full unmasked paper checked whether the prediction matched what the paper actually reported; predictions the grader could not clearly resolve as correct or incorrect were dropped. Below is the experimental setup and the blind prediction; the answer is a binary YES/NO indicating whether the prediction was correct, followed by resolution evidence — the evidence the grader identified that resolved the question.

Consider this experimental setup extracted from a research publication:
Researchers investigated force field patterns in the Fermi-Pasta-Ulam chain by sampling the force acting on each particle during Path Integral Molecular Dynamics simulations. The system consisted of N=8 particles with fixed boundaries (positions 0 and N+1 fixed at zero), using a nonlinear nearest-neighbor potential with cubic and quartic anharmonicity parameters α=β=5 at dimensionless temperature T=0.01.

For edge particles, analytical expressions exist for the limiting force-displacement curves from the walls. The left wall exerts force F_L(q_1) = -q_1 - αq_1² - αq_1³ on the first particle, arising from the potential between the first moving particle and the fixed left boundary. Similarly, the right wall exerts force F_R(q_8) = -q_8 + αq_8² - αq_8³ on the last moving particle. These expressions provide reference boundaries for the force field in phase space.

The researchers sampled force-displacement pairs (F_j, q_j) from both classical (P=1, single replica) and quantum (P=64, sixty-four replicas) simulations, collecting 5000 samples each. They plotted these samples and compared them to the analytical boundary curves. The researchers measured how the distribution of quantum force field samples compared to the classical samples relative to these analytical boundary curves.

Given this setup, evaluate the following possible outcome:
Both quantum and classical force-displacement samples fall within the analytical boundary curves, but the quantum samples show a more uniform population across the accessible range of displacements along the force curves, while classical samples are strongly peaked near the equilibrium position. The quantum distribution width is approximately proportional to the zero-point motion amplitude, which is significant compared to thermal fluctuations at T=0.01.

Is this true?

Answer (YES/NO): NO